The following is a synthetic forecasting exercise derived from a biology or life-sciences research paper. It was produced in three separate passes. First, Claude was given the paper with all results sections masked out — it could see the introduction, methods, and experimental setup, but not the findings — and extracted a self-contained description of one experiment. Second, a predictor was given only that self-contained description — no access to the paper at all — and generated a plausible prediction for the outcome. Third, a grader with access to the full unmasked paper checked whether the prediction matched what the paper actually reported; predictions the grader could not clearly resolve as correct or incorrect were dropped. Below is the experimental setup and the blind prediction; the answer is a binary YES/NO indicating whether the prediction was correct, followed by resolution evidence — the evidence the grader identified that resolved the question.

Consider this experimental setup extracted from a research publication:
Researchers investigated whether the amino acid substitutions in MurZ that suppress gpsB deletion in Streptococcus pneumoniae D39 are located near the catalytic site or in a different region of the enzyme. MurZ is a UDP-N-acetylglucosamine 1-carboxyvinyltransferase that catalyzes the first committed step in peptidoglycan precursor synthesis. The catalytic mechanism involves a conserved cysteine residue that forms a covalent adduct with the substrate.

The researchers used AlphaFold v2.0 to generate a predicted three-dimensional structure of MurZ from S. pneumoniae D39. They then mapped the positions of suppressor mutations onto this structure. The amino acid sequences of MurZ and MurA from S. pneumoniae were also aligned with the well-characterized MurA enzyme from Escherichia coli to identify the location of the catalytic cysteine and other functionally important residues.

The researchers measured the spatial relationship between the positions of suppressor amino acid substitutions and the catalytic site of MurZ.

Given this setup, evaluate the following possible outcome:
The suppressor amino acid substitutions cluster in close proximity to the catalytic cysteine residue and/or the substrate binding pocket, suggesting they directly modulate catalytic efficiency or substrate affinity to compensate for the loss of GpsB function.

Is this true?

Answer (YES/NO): NO